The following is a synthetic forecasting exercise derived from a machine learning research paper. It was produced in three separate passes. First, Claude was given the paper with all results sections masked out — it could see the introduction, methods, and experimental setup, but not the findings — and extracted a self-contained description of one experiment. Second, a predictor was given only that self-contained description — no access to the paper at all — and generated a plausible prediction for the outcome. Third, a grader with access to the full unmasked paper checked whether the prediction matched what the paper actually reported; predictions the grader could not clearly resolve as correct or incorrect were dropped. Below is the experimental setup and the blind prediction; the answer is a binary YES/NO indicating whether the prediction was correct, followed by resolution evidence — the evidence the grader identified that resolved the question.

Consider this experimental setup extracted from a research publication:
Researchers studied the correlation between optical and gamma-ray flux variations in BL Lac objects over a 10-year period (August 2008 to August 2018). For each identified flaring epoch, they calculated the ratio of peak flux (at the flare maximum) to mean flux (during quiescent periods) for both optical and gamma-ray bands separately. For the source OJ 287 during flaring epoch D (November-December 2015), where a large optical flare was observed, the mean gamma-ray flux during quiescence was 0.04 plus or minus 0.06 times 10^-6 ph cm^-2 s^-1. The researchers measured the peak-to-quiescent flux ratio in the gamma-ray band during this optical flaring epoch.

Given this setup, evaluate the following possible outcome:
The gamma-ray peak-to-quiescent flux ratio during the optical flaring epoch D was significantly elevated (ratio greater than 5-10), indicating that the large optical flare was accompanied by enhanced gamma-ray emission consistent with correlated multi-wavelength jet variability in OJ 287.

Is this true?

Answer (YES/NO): YES